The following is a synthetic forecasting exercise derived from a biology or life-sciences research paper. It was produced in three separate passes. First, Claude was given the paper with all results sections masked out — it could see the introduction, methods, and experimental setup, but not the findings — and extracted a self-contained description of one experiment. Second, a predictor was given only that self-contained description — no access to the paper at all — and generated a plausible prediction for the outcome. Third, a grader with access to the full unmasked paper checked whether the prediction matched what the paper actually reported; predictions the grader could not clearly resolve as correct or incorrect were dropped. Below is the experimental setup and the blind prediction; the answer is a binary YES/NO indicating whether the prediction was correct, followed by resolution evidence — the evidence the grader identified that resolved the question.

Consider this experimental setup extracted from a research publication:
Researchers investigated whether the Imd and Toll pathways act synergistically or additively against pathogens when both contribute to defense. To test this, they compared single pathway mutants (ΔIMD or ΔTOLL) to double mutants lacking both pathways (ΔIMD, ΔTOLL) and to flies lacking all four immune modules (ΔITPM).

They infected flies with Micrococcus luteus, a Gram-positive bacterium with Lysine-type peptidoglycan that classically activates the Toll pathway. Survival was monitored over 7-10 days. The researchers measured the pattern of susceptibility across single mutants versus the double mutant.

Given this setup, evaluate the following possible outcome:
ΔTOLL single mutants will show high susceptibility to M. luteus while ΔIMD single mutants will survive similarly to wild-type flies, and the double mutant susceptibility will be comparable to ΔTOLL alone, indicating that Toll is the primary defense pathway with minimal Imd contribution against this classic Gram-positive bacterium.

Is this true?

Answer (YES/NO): NO